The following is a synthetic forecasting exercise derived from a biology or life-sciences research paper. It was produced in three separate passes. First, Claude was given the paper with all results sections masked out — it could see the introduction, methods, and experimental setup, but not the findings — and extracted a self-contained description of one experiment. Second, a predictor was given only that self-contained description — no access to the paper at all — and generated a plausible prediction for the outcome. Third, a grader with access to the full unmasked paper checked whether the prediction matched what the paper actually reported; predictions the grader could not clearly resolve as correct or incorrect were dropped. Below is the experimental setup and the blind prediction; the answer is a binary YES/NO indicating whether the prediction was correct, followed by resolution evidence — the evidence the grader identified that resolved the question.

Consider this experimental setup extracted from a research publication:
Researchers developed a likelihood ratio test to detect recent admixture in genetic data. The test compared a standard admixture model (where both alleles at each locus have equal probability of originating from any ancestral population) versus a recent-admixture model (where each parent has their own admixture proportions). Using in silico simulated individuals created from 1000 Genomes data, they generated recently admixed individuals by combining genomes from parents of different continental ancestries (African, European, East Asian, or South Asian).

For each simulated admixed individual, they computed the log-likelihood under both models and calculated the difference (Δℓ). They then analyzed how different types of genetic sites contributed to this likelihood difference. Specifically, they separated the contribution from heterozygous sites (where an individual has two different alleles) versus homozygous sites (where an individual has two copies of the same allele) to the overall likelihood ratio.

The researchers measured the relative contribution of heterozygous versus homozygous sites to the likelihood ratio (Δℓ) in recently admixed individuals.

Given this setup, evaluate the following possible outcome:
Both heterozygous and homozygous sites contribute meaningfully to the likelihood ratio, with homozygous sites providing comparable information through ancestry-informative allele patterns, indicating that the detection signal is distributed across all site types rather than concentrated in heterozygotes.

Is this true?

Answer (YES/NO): NO